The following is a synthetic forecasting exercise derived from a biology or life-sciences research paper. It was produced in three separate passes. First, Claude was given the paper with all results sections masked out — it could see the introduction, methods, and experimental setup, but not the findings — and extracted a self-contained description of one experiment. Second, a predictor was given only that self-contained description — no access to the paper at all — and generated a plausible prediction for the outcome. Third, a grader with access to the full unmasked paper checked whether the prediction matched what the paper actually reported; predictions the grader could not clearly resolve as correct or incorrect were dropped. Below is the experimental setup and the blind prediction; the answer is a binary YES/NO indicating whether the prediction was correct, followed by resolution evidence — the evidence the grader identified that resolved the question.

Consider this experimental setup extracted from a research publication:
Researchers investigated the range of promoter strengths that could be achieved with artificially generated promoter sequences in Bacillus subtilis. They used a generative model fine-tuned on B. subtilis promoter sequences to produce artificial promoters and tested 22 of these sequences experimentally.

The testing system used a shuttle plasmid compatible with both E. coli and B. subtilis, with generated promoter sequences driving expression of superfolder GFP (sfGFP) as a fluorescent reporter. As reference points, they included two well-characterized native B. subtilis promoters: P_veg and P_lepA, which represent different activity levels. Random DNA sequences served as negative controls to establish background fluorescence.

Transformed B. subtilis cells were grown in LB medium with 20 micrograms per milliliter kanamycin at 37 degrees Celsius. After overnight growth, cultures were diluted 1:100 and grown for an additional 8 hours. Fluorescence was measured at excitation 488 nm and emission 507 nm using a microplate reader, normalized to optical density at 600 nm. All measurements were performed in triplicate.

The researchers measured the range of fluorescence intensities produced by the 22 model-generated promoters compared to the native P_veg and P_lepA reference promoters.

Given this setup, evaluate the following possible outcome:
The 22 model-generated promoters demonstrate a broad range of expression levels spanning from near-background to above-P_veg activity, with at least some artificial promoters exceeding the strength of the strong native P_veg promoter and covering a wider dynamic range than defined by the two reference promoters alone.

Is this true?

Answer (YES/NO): NO